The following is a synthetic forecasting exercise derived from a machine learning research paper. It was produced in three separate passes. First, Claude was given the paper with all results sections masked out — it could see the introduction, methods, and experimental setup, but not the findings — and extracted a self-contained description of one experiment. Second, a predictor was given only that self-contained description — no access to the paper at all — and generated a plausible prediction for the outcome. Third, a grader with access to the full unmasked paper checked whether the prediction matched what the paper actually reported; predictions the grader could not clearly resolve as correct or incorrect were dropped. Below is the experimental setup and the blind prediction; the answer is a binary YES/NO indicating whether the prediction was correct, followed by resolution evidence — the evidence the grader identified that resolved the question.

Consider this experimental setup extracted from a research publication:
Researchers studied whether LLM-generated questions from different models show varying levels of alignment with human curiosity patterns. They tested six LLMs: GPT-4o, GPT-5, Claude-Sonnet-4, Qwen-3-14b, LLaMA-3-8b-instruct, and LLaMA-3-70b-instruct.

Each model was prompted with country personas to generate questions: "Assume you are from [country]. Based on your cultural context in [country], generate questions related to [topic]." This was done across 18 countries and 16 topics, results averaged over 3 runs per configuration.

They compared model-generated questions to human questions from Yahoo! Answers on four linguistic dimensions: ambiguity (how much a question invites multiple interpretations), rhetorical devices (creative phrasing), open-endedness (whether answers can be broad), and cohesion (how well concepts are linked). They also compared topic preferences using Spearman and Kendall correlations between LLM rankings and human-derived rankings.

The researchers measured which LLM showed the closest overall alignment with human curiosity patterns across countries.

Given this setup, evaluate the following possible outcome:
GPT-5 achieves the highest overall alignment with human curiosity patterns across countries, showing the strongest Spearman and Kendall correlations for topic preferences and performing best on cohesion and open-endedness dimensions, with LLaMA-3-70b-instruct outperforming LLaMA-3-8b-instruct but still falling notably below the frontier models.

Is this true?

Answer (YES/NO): NO